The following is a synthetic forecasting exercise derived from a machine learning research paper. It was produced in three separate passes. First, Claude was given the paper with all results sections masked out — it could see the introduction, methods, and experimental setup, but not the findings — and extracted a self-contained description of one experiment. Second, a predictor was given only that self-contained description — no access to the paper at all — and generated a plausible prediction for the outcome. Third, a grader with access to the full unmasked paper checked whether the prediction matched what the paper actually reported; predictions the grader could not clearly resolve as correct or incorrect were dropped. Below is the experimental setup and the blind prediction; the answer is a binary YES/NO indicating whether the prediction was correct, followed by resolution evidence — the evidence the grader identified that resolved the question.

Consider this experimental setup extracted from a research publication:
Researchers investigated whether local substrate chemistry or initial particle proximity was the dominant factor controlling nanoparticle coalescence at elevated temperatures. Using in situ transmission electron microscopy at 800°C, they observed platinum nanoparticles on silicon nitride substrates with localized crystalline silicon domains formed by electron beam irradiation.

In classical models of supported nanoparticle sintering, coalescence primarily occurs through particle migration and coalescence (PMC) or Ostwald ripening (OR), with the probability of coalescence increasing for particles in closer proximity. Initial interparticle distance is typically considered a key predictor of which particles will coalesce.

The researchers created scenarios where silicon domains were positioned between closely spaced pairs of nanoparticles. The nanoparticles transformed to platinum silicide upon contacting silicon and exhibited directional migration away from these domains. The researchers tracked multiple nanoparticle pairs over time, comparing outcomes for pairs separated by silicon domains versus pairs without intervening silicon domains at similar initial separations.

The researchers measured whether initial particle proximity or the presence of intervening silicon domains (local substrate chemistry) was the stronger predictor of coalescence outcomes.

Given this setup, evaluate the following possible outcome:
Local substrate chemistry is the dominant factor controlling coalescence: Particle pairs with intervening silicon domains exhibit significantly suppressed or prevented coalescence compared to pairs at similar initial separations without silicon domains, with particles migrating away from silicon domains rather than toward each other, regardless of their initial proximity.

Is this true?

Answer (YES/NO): YES